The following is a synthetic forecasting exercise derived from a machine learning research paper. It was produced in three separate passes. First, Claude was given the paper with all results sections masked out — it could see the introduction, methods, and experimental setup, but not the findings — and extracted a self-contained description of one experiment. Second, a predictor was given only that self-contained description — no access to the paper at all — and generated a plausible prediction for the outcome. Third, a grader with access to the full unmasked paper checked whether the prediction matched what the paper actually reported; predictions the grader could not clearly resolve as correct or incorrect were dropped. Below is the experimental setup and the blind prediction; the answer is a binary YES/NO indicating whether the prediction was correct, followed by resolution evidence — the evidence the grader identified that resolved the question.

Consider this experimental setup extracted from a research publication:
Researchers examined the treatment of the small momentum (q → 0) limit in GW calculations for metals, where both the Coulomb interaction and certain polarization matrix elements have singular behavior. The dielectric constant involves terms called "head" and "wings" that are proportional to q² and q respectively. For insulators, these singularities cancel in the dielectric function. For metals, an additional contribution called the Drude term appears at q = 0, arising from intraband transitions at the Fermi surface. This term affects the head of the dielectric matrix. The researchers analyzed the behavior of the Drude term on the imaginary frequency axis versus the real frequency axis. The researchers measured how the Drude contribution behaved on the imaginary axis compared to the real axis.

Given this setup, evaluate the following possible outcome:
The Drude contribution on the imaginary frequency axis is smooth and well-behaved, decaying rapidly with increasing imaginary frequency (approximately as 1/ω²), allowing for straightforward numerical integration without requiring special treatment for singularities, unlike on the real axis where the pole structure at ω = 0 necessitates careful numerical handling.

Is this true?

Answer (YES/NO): YES